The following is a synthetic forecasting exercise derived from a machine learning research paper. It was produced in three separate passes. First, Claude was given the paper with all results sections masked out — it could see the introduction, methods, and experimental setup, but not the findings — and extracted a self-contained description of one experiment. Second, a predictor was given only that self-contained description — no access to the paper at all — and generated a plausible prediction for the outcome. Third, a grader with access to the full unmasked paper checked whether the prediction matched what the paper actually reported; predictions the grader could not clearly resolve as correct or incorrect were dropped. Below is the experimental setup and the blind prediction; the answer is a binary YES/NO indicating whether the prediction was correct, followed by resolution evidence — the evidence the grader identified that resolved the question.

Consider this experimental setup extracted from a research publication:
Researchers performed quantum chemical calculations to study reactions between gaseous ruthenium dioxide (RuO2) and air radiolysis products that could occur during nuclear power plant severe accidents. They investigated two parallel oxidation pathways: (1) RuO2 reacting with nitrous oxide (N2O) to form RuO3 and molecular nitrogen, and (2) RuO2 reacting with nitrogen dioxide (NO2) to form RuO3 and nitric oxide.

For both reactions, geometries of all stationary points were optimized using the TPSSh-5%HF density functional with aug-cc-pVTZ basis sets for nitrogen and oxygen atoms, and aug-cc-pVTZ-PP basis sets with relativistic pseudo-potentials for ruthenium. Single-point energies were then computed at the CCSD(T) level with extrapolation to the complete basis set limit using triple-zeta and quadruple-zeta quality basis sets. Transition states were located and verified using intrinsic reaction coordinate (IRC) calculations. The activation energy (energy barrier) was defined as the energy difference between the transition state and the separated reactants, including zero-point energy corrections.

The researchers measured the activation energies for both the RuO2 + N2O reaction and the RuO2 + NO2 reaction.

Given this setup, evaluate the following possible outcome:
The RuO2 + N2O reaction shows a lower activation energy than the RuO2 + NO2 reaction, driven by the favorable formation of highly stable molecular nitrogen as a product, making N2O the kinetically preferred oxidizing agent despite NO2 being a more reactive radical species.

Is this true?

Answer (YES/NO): YES